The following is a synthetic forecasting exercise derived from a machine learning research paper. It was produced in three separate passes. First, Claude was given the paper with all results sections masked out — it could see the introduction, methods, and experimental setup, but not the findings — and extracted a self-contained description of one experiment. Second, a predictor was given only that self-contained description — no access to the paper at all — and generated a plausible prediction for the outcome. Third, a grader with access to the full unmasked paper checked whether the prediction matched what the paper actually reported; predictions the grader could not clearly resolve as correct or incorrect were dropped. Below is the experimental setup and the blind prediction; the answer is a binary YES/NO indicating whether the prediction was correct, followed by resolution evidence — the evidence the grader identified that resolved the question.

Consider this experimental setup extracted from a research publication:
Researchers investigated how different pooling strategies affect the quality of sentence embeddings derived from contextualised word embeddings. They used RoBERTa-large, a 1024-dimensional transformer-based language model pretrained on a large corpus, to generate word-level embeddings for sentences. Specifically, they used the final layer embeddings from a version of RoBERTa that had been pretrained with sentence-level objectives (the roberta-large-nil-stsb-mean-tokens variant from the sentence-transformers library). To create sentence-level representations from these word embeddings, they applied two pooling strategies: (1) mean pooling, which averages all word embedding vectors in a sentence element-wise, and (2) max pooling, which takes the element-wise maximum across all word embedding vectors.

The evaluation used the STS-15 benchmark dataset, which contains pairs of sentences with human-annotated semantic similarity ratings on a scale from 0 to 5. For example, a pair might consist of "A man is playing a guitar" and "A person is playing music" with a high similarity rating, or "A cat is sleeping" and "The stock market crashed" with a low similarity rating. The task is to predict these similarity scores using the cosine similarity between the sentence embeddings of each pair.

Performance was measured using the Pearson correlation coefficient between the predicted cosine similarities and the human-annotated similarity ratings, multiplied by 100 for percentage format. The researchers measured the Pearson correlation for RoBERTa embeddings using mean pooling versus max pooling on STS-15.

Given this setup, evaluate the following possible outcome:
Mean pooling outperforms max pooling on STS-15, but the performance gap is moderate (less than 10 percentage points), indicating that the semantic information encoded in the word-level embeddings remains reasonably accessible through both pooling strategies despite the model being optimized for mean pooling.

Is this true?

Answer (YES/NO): NO